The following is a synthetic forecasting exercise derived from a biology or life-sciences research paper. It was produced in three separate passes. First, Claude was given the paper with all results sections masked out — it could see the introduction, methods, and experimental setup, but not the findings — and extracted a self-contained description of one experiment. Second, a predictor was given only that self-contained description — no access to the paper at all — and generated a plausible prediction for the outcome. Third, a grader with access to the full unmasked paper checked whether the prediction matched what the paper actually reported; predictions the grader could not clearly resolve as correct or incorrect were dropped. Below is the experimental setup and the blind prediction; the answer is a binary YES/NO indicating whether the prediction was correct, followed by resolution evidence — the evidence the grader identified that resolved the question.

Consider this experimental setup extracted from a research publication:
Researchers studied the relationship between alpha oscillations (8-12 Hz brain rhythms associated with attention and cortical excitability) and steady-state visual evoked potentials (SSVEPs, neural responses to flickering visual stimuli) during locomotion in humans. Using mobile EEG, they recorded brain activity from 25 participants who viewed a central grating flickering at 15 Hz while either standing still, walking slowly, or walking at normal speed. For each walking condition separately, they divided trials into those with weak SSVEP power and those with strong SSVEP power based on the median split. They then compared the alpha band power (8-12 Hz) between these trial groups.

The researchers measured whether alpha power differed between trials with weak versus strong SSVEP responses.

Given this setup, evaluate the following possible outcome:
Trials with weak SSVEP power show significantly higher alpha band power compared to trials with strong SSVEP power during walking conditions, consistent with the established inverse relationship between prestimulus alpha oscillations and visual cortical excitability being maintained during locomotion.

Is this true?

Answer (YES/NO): NO